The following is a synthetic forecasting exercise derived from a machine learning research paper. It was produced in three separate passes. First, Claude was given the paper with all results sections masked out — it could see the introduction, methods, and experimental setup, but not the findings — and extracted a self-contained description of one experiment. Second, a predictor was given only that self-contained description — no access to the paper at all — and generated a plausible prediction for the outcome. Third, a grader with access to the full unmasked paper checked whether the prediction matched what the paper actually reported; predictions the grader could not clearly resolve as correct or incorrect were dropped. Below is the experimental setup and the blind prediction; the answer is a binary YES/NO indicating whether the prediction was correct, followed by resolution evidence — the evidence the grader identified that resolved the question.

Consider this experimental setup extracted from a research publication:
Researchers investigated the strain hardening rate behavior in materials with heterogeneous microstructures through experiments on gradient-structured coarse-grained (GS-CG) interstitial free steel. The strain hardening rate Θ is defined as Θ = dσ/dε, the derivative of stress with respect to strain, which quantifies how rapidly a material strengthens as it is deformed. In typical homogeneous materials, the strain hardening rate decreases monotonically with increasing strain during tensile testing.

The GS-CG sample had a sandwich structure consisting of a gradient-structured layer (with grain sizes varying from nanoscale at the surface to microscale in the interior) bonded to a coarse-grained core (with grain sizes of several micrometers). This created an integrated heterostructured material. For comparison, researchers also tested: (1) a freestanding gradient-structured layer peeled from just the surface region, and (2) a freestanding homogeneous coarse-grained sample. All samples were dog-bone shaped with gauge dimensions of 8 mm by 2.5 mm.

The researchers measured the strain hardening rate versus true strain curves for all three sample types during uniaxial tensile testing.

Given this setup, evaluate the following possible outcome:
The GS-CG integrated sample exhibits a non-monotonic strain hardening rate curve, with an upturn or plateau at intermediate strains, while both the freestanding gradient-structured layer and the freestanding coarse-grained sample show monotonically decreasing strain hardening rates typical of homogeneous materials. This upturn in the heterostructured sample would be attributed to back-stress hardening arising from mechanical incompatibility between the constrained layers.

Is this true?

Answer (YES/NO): YES